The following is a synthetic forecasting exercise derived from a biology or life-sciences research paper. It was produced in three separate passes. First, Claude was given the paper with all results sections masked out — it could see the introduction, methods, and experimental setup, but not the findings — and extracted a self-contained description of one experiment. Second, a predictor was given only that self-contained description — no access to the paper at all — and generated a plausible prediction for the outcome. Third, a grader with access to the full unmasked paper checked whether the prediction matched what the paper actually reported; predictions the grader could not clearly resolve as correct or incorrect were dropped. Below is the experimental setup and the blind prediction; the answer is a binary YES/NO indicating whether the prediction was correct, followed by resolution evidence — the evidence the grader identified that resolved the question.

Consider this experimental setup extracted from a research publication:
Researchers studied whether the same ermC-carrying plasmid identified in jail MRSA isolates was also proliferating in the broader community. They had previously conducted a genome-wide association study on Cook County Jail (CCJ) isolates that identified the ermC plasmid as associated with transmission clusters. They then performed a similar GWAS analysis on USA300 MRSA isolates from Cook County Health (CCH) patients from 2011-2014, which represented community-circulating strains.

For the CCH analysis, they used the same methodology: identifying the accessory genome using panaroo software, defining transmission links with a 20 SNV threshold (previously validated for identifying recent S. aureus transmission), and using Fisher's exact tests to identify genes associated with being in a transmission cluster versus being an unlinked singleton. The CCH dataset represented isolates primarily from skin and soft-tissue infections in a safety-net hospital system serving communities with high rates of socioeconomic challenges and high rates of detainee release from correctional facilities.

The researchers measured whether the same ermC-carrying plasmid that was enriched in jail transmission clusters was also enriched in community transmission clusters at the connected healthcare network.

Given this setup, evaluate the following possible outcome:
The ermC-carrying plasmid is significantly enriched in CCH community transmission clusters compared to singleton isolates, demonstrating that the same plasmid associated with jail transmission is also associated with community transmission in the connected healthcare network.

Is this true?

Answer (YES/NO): YES